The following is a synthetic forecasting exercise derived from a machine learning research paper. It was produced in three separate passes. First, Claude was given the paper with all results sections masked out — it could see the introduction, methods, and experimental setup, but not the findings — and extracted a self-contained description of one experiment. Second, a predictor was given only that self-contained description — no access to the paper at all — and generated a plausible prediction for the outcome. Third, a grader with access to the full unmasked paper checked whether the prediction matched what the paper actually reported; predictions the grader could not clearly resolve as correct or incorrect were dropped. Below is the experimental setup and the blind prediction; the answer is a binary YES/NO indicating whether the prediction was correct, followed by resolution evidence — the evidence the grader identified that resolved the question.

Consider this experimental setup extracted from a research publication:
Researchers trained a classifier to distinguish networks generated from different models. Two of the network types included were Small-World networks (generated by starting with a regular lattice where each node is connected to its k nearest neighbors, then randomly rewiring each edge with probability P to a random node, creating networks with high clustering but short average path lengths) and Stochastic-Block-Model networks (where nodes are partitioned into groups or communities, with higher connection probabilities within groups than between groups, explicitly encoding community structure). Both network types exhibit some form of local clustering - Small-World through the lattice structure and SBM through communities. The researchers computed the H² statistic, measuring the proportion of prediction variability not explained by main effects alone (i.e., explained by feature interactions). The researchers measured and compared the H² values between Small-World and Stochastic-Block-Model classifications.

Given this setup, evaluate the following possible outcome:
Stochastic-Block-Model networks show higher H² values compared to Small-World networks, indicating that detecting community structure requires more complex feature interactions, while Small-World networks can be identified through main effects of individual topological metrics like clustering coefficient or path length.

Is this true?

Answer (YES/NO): NO